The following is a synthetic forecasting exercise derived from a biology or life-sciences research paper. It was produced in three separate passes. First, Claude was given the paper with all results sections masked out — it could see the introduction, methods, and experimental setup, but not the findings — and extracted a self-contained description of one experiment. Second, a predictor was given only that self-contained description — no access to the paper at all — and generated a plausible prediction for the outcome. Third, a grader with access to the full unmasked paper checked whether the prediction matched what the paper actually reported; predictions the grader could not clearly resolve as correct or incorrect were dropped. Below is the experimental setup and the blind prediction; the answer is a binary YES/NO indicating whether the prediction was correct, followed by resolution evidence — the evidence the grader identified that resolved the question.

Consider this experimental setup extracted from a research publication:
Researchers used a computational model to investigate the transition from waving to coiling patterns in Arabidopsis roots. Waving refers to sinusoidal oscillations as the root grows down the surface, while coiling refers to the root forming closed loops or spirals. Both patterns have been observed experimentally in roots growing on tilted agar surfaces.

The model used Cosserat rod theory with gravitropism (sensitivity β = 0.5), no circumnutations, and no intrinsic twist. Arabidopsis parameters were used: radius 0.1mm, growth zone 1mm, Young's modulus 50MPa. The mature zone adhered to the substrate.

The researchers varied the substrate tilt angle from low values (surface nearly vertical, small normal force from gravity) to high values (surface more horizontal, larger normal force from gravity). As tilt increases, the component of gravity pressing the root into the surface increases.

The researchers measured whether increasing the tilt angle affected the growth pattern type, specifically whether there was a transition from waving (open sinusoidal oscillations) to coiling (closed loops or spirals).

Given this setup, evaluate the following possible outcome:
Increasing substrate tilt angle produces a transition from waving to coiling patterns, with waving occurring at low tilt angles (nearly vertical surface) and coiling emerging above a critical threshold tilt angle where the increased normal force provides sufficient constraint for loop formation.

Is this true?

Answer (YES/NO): YES